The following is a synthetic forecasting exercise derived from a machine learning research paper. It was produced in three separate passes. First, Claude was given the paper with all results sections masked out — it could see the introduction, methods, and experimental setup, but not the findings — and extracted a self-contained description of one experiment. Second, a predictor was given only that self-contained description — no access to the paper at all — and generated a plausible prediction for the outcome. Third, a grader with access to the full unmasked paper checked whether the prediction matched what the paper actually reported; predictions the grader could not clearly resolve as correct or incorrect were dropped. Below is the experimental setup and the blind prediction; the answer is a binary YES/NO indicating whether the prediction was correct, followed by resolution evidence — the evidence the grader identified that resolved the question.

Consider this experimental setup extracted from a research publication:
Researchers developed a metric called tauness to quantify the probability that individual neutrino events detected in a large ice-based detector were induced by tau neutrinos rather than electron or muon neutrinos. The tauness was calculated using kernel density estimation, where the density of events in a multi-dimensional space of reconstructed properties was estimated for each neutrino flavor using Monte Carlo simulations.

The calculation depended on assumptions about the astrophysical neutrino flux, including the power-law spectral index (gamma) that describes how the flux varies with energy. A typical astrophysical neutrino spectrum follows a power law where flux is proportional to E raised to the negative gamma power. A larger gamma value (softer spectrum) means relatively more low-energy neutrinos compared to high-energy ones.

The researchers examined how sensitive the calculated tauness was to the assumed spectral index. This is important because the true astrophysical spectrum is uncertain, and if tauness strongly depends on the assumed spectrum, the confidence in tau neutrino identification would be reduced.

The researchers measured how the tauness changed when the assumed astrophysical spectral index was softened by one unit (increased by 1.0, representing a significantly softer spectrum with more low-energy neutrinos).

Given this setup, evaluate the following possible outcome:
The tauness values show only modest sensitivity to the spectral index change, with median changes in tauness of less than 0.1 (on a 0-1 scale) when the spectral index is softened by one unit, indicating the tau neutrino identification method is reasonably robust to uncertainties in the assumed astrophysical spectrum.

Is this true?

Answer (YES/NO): YES